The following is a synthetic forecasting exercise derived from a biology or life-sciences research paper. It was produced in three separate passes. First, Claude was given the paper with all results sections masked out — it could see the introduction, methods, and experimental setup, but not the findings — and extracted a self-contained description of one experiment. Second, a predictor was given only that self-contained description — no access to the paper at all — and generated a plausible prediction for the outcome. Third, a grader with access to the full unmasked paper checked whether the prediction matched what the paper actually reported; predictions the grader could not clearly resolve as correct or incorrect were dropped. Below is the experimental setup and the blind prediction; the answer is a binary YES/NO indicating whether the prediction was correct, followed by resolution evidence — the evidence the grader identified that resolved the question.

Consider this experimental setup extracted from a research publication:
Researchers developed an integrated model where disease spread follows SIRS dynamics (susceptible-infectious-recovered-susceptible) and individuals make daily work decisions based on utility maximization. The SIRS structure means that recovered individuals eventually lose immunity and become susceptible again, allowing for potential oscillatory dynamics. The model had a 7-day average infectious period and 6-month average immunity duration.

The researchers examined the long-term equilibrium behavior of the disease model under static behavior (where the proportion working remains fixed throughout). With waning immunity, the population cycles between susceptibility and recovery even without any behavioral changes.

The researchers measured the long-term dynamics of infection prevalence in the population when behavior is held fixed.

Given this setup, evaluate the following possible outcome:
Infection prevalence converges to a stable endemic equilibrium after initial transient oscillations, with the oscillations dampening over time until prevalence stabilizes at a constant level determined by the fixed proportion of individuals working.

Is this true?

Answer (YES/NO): YES